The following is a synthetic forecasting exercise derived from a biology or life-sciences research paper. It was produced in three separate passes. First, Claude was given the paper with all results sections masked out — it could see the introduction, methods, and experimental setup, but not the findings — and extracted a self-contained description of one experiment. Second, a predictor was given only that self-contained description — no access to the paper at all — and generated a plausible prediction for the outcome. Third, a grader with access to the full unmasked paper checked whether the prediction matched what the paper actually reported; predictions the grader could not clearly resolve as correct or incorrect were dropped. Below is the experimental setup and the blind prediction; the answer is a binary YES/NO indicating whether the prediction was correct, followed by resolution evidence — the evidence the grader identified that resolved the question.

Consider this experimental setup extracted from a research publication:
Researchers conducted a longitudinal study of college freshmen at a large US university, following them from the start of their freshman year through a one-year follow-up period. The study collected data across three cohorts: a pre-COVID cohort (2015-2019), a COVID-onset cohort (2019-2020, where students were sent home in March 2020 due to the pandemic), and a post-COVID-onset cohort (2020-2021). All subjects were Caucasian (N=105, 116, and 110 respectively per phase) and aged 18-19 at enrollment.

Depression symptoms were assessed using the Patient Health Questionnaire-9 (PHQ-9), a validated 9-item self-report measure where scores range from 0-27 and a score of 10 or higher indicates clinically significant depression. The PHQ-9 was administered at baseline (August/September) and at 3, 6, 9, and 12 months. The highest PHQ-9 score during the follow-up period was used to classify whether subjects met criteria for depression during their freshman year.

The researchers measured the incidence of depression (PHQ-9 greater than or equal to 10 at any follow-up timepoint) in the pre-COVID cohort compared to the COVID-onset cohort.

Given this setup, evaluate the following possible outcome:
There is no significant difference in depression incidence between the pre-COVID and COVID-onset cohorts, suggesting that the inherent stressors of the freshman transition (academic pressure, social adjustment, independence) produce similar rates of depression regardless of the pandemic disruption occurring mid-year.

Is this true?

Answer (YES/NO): NO